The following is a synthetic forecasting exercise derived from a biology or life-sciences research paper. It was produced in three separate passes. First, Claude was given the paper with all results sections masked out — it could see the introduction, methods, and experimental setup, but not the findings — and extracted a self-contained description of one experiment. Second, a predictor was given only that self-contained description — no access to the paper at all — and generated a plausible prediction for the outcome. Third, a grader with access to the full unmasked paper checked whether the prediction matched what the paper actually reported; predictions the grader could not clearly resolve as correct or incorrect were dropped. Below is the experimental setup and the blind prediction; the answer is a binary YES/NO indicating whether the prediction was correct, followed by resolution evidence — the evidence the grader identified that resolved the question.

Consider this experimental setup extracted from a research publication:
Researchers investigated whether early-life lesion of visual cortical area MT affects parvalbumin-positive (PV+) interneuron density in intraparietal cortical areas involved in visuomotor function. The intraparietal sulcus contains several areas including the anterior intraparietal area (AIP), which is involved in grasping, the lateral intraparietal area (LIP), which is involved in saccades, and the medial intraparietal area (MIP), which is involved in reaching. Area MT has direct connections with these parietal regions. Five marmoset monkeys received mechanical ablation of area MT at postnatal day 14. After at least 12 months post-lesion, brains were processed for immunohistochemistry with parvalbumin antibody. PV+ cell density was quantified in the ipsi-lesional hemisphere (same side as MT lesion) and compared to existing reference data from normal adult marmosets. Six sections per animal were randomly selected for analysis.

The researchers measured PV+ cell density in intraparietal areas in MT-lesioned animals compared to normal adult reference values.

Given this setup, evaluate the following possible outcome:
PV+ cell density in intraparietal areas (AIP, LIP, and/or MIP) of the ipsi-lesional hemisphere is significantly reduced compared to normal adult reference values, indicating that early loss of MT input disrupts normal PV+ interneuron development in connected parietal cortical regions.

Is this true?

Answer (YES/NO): NO